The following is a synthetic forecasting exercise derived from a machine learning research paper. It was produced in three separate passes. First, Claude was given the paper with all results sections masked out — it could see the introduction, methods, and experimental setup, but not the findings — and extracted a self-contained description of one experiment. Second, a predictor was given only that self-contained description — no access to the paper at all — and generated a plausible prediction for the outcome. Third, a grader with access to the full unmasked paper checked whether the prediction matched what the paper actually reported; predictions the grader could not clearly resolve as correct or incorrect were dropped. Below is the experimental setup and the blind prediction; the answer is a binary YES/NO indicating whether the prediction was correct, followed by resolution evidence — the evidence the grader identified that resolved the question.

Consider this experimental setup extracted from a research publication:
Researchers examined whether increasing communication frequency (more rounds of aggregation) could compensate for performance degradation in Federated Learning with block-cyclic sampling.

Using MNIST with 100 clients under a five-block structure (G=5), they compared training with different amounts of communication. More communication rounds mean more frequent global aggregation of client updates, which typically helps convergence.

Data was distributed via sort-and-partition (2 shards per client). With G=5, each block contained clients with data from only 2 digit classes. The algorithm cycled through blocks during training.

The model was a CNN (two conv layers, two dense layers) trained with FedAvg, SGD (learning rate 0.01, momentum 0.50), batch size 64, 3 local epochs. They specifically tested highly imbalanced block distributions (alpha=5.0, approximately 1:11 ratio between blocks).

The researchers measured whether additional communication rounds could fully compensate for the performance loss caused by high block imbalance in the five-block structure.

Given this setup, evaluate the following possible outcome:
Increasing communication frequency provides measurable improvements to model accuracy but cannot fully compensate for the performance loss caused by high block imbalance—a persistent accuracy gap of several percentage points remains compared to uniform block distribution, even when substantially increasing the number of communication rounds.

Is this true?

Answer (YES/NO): YES